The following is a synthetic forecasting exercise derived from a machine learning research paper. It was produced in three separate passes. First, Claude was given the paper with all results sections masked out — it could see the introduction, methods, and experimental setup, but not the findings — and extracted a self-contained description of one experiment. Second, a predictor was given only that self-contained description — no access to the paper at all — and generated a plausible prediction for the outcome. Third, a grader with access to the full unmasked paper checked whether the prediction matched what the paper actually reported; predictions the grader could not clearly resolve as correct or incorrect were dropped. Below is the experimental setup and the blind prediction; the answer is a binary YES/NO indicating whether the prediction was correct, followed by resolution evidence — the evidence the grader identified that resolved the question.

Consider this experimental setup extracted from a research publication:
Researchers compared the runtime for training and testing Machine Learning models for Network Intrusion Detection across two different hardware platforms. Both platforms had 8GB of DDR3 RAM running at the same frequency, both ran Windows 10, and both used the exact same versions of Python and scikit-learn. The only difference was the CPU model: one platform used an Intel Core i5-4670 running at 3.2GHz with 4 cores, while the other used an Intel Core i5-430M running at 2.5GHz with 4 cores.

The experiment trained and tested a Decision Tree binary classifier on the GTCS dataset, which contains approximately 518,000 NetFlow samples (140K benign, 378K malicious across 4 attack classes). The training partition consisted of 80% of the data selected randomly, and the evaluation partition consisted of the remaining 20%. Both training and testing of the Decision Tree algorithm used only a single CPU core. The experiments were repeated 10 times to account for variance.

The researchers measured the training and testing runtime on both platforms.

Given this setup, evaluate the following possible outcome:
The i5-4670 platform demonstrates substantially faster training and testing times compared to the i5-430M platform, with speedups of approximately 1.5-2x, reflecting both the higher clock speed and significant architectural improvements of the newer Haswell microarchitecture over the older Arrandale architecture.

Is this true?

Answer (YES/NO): NO